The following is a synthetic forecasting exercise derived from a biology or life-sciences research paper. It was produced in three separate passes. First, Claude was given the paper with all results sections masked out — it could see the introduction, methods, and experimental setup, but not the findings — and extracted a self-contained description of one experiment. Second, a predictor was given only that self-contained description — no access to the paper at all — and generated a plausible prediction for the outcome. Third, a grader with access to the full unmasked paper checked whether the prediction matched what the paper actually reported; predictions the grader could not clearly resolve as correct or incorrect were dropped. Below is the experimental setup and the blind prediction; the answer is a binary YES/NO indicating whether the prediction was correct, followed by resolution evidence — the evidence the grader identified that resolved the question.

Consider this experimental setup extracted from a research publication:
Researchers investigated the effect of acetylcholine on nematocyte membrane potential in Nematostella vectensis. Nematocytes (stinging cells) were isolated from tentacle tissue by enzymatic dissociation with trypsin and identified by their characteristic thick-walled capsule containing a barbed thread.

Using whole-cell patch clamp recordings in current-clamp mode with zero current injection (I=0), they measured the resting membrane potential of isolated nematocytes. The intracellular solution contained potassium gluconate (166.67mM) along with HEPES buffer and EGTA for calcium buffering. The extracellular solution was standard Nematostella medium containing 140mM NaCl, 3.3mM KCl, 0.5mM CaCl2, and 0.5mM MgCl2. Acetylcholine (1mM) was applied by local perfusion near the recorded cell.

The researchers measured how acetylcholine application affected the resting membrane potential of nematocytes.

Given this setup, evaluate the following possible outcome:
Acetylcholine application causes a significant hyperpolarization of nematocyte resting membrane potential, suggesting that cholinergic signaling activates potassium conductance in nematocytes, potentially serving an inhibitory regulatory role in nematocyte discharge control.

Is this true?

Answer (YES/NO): YES